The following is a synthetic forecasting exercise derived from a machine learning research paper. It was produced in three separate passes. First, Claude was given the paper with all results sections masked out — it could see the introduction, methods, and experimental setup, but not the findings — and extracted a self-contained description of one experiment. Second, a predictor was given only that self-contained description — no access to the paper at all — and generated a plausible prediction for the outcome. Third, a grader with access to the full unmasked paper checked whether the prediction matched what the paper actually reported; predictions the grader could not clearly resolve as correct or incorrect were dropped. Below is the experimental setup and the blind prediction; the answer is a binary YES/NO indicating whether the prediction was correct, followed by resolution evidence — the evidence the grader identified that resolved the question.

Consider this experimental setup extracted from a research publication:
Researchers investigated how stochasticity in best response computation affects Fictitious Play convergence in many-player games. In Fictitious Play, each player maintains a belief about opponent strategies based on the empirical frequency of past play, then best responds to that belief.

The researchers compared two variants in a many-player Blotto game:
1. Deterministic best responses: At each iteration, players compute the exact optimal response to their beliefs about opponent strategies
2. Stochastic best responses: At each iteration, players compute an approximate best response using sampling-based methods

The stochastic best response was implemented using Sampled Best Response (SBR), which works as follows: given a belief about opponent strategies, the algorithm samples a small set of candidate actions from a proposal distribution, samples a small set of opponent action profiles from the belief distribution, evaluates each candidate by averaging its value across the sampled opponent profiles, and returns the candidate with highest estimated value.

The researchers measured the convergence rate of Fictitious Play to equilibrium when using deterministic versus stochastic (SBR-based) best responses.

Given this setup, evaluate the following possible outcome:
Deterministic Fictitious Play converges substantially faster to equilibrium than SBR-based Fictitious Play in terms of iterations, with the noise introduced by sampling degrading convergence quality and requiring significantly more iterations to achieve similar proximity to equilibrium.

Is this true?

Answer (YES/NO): NO